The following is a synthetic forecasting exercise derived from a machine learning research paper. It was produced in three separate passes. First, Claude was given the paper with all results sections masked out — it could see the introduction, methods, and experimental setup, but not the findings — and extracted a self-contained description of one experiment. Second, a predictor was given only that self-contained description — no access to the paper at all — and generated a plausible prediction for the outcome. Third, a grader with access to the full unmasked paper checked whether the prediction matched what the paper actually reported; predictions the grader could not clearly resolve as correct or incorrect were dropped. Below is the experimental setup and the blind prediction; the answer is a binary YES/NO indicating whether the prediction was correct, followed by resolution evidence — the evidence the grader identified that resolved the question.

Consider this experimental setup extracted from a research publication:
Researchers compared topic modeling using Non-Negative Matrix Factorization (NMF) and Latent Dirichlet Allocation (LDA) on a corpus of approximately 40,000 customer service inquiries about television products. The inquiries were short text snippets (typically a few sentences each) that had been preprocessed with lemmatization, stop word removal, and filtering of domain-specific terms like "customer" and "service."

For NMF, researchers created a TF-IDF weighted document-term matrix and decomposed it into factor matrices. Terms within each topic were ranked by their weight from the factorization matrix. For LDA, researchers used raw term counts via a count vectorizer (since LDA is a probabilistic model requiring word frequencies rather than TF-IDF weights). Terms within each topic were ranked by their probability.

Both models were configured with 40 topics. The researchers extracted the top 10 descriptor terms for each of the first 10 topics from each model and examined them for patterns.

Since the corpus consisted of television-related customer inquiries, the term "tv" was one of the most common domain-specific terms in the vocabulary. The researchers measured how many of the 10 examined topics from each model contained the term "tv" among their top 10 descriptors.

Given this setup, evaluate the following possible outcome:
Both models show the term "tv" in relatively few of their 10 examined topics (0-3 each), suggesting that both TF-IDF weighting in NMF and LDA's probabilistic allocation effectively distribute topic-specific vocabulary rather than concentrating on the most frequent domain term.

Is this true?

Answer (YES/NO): NO